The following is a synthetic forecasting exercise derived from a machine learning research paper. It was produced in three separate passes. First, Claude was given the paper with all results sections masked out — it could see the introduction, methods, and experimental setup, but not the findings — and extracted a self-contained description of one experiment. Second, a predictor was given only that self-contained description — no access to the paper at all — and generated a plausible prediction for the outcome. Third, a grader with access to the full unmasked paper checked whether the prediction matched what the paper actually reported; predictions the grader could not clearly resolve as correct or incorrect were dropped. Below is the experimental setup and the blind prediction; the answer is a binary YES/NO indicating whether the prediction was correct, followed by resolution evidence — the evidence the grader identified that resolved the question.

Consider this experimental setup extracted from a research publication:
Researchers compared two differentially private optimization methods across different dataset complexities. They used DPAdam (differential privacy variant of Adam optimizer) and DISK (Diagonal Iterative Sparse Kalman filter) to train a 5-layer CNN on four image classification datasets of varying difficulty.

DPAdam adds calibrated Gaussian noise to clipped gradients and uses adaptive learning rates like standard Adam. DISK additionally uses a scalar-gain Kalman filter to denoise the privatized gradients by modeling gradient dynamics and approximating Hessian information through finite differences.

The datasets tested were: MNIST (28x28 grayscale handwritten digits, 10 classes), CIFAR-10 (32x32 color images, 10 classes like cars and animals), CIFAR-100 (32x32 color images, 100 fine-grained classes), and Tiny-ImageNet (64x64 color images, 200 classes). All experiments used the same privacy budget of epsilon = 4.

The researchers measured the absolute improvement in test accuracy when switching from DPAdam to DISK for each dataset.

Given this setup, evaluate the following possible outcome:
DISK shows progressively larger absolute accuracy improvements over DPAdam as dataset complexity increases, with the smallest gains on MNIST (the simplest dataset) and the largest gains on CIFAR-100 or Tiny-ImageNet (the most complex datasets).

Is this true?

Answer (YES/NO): NO